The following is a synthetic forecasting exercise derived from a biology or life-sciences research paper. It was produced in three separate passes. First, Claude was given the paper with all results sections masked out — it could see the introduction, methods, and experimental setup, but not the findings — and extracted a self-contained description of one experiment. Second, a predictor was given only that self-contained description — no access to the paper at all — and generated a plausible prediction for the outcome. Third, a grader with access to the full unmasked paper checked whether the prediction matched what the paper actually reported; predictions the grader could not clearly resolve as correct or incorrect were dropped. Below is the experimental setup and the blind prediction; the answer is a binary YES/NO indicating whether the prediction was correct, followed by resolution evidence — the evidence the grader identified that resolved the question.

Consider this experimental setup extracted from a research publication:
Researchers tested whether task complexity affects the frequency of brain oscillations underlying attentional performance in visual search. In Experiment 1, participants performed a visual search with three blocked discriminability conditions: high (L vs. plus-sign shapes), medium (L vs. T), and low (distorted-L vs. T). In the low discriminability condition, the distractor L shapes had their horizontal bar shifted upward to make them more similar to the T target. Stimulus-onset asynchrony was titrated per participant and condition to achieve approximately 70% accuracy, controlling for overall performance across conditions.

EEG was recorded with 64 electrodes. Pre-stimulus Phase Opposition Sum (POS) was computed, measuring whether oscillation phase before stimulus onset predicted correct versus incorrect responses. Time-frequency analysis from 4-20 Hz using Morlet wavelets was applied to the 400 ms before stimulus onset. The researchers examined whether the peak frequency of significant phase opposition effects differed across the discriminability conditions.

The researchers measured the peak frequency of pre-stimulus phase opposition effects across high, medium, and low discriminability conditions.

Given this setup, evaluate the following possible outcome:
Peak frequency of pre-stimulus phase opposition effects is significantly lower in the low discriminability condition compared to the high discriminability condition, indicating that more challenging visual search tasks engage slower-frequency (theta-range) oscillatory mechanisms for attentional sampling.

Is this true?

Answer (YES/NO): NO